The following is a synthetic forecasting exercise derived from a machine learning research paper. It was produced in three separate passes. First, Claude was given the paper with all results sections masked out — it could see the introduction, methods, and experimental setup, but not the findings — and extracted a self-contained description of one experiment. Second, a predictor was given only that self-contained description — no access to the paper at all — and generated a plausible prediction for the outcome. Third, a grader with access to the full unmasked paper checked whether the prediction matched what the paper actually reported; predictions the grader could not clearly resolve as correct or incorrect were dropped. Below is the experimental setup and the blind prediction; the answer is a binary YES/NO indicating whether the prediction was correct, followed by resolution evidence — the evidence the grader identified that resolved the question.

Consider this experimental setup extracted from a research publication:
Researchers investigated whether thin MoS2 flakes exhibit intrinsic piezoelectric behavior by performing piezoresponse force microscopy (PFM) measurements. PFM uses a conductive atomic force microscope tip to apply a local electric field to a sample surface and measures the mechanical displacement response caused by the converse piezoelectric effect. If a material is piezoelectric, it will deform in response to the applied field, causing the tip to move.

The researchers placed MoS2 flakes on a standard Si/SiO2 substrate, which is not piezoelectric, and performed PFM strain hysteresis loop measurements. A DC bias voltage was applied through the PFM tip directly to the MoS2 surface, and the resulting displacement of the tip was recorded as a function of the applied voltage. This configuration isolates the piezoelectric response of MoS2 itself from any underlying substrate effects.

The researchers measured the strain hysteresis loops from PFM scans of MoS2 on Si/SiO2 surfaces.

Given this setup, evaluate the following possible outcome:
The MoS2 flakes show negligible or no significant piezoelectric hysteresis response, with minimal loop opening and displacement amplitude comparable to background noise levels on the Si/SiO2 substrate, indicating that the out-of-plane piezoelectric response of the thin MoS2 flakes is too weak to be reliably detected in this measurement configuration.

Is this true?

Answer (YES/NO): YES